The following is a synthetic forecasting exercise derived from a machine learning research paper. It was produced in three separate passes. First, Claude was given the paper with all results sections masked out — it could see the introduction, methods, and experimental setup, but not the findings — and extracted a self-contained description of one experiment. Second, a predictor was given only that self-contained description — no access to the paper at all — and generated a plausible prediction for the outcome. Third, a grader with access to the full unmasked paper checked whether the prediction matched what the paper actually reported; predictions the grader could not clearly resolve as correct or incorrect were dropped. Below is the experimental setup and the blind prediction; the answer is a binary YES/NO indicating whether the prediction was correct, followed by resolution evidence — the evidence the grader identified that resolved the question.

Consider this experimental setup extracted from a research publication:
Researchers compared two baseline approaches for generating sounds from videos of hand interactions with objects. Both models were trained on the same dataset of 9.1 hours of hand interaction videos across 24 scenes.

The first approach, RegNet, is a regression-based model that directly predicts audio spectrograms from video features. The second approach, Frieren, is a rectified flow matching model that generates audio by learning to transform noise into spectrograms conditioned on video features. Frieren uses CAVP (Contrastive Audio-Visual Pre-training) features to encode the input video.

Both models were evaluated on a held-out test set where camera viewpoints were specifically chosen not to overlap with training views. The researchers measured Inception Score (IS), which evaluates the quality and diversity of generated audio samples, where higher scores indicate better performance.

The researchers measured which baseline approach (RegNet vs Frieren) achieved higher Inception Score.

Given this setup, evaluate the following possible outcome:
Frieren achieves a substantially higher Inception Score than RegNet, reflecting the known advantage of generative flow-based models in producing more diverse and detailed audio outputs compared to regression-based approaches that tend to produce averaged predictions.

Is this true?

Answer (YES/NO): YES